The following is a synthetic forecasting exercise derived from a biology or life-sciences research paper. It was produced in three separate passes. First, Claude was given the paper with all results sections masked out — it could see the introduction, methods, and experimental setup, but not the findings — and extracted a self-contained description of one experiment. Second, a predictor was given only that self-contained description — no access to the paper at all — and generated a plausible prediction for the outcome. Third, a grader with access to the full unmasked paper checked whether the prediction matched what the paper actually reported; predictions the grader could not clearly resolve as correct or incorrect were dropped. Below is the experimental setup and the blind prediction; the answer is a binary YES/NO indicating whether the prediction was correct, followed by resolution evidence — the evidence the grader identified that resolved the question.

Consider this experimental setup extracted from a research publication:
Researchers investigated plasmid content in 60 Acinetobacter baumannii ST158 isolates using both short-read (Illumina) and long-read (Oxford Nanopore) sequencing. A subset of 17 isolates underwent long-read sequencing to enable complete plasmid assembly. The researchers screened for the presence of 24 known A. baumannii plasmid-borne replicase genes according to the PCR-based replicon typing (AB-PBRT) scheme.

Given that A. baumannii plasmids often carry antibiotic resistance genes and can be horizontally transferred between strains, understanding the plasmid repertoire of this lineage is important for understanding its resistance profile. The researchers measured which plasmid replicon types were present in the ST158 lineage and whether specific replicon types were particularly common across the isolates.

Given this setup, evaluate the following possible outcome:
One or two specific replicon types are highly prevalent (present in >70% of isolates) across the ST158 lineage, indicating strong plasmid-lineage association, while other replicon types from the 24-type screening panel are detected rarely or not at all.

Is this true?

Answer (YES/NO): YES